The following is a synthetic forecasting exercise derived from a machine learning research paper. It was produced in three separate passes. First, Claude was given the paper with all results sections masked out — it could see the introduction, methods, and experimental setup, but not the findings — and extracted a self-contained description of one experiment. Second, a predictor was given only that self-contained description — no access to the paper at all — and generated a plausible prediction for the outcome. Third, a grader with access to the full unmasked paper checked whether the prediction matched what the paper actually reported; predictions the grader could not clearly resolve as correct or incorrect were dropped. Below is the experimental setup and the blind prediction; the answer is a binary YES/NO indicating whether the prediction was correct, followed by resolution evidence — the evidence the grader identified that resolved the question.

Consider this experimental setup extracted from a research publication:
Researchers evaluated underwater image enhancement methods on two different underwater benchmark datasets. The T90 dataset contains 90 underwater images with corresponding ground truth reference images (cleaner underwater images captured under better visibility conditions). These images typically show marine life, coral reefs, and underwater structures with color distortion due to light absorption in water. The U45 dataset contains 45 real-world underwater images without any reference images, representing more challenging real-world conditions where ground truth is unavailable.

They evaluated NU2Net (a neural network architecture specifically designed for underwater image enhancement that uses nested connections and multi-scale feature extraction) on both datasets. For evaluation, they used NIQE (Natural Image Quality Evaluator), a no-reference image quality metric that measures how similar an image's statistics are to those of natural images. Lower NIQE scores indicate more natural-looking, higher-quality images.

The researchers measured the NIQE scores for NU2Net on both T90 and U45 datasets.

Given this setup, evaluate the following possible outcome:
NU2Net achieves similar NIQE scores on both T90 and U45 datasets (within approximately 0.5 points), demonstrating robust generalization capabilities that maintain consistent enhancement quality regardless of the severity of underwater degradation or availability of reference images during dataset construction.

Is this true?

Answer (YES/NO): NO